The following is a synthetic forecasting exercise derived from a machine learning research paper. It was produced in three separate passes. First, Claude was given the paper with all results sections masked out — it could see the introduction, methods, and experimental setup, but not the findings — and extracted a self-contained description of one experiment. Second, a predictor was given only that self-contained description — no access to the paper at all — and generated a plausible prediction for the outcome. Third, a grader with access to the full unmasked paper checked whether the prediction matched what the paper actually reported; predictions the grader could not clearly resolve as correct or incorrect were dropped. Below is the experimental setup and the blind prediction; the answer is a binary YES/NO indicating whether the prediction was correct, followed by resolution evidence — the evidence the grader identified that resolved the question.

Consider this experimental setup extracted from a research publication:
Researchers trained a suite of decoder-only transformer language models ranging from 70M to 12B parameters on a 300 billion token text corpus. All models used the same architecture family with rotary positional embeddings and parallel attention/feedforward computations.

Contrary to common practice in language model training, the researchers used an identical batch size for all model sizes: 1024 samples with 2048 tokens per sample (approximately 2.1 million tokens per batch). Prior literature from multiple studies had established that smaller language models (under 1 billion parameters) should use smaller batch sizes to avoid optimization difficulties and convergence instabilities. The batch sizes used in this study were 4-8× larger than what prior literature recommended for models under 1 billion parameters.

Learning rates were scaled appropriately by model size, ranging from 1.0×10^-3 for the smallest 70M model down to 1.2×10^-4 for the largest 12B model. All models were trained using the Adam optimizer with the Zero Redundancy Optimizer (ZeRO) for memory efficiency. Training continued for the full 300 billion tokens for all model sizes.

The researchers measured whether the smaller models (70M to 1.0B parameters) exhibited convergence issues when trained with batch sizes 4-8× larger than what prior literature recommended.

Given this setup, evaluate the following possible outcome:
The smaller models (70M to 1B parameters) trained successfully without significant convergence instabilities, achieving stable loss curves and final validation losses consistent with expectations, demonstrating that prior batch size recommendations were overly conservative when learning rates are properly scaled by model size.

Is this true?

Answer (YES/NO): YES